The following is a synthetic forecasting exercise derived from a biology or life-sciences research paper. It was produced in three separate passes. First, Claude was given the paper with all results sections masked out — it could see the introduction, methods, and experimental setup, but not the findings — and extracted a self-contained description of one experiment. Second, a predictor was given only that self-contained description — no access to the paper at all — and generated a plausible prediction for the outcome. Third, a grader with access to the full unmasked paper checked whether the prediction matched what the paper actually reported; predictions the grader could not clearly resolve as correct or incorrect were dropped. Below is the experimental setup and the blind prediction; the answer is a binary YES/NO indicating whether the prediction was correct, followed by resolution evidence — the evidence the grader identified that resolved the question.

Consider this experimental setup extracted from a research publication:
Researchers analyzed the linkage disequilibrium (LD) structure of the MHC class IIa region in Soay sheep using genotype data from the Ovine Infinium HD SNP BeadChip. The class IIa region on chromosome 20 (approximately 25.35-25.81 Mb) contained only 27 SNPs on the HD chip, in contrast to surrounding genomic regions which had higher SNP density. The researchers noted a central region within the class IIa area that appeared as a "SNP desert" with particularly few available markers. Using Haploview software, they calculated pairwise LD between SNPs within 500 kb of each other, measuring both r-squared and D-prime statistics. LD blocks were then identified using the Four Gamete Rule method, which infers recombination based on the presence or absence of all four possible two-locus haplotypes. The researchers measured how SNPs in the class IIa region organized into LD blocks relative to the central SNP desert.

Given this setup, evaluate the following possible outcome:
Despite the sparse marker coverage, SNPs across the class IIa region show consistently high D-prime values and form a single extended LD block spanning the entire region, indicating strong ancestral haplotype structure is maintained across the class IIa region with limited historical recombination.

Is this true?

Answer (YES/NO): NO